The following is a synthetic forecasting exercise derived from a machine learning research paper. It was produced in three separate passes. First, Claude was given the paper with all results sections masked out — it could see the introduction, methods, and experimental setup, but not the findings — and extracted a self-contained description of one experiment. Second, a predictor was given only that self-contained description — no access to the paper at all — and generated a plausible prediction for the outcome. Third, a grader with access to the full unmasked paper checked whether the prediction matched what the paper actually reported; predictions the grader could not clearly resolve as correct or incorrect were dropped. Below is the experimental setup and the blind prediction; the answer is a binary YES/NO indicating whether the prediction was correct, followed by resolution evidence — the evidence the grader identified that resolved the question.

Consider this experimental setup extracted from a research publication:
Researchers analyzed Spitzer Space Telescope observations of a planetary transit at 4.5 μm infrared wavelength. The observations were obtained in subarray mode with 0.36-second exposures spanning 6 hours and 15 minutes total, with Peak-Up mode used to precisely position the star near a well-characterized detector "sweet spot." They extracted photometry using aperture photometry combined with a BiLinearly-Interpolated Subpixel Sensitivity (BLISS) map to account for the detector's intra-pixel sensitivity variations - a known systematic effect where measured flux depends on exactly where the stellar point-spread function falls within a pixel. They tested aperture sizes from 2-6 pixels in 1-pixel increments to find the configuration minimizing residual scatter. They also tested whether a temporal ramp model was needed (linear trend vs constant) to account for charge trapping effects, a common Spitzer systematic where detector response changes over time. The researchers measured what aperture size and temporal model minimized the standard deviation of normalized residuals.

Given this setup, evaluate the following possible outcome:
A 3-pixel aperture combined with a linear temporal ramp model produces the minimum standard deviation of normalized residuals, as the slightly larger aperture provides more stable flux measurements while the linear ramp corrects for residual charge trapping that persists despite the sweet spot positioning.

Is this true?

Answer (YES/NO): NO